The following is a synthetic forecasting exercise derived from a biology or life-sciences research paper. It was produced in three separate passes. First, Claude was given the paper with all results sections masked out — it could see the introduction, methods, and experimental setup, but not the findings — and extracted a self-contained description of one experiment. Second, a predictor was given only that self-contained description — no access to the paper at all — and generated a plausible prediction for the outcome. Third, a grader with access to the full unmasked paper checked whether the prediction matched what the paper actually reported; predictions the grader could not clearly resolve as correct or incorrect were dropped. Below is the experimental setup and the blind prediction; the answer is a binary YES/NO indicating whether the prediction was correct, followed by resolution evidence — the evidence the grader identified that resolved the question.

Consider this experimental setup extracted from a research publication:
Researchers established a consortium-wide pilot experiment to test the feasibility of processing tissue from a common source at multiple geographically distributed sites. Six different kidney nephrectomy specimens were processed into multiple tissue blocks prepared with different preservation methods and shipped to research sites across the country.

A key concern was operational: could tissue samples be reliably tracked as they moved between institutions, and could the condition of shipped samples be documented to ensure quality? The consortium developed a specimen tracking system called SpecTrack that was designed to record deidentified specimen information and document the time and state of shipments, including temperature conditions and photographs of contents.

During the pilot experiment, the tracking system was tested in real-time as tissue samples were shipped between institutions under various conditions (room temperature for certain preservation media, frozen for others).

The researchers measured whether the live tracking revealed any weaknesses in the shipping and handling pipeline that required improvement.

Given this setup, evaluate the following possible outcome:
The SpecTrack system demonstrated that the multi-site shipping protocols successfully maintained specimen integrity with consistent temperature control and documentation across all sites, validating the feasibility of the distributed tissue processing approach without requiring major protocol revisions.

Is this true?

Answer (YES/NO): NO